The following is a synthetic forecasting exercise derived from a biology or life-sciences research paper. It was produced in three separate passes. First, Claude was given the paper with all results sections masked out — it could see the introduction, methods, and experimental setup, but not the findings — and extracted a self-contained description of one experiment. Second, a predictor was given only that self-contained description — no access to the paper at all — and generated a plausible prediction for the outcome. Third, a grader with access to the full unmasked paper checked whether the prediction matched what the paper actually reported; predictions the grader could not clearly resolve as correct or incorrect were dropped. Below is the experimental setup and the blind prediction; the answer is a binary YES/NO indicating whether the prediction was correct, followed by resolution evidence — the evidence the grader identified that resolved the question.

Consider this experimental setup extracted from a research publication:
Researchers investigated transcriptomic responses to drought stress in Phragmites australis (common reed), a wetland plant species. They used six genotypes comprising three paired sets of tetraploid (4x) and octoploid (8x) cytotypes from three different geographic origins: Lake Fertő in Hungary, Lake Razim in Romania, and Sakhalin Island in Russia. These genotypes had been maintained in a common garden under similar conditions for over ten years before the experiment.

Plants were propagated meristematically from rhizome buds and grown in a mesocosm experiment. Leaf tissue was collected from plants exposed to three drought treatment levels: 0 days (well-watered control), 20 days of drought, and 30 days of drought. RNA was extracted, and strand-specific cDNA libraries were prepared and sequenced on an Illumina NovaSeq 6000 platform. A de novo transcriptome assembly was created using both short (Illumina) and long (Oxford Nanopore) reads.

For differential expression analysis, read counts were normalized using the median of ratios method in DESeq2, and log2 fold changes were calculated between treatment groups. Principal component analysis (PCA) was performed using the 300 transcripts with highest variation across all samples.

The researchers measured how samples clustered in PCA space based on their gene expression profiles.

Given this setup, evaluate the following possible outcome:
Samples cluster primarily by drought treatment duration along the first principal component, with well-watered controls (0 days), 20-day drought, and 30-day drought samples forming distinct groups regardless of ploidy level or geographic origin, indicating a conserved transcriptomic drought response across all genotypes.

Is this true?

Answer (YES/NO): NO